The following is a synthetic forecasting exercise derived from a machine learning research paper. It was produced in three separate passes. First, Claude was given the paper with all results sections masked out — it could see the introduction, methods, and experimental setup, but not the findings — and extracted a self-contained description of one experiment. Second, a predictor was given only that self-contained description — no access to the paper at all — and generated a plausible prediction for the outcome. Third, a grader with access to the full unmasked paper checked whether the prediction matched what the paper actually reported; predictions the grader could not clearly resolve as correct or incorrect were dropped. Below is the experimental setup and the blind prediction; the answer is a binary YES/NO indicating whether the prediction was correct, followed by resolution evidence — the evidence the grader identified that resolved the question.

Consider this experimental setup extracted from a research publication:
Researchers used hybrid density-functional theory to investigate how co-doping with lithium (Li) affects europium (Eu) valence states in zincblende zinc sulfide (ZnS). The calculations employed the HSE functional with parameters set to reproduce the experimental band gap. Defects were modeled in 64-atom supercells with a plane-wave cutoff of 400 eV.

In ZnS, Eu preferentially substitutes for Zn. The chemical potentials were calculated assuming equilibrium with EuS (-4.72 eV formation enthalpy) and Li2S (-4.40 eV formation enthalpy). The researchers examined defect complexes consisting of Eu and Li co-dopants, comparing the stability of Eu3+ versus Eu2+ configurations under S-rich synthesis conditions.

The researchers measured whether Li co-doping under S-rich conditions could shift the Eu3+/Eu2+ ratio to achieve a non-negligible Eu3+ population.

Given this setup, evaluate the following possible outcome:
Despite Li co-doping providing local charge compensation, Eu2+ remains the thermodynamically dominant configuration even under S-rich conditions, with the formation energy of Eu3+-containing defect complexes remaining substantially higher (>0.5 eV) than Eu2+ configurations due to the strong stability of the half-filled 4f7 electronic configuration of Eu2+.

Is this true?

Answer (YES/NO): NO